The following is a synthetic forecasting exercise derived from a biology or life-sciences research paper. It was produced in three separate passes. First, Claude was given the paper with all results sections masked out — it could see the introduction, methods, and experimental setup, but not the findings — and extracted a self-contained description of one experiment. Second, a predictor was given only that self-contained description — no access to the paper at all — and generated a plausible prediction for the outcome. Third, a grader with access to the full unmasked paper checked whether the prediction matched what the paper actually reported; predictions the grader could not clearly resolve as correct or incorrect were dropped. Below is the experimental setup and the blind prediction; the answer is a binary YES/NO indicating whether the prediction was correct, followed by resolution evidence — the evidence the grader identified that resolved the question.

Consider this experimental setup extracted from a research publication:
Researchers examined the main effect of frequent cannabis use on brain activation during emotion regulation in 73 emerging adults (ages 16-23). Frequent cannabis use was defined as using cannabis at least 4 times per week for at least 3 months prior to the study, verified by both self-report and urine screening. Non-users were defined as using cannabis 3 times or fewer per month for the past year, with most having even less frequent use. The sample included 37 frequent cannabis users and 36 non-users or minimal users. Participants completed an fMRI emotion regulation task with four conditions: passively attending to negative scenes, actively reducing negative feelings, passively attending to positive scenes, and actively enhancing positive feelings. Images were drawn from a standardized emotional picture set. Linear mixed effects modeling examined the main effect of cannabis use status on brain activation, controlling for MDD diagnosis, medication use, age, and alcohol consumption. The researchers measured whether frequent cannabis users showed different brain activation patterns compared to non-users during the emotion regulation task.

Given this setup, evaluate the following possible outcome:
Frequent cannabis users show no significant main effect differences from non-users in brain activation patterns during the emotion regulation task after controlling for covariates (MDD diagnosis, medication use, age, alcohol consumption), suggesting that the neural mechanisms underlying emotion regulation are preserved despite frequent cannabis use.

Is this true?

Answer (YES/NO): NO